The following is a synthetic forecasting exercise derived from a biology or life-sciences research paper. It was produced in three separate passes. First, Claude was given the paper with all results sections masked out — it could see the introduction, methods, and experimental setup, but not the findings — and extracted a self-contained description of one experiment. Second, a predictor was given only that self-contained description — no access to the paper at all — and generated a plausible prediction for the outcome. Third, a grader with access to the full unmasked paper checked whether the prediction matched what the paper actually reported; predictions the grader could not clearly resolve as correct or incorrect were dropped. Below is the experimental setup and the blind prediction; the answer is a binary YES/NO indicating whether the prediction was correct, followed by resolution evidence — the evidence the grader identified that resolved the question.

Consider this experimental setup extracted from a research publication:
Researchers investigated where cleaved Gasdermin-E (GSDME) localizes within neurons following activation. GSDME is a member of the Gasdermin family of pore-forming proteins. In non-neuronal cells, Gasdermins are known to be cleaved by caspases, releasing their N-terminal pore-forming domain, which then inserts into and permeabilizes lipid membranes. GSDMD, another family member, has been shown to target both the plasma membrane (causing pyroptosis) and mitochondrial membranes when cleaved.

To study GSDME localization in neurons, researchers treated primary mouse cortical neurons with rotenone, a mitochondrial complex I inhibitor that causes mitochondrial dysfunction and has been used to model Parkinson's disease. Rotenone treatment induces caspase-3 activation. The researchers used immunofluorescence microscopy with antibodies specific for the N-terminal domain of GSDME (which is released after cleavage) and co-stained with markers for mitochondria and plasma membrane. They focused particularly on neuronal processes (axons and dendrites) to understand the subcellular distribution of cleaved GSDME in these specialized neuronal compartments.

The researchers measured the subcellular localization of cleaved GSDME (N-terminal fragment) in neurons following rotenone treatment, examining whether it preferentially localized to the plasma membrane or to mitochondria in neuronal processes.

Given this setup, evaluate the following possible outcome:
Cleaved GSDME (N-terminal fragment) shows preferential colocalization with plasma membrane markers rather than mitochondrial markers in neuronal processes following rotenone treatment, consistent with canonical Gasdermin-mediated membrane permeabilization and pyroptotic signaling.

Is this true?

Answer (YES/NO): NO